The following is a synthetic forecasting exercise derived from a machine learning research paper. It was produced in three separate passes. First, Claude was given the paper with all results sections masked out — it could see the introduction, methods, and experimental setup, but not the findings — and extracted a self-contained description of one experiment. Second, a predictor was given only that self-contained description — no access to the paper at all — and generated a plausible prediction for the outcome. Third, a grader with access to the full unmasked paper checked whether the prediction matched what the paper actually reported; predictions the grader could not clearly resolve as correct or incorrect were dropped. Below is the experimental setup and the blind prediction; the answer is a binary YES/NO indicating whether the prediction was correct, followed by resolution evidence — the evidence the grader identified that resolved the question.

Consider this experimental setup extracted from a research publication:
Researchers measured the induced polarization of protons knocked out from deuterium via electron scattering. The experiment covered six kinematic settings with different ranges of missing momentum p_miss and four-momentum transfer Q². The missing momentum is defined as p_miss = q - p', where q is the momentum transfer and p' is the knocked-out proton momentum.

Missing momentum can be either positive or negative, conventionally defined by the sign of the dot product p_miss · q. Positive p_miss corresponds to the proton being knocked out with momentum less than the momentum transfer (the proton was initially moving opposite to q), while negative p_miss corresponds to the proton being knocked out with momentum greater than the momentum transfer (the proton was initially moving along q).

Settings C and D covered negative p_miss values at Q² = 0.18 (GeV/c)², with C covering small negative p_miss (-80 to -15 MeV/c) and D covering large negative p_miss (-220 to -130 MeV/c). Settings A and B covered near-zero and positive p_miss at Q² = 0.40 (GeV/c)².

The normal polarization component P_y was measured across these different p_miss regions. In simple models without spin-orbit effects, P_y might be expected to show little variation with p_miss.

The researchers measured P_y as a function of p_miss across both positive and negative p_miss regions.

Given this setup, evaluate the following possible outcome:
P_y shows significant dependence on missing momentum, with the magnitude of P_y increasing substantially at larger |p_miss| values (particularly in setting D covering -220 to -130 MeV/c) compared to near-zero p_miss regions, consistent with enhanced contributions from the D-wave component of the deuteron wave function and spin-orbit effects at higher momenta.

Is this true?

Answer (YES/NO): NO